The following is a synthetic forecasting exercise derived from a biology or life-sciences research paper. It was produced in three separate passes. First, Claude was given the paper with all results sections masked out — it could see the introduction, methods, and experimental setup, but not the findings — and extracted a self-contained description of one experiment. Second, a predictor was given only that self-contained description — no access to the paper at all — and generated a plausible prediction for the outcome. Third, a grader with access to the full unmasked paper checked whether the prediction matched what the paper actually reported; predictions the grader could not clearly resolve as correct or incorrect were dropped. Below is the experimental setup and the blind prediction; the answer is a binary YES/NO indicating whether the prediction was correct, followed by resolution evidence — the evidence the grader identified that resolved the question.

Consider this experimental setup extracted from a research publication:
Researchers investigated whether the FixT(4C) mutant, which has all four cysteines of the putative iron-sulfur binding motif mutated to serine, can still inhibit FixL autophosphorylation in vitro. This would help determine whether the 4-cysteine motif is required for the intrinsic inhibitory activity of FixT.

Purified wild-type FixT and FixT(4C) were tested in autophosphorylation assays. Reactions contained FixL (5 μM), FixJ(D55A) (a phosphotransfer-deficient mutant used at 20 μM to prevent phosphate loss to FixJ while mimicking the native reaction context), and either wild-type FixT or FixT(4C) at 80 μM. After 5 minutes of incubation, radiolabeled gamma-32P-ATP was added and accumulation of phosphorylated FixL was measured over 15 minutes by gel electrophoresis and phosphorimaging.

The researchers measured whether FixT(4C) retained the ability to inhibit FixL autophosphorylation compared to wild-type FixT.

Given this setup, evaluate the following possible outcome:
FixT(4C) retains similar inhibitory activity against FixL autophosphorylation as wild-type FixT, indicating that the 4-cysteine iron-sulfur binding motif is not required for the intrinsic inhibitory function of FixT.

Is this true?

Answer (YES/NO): NO